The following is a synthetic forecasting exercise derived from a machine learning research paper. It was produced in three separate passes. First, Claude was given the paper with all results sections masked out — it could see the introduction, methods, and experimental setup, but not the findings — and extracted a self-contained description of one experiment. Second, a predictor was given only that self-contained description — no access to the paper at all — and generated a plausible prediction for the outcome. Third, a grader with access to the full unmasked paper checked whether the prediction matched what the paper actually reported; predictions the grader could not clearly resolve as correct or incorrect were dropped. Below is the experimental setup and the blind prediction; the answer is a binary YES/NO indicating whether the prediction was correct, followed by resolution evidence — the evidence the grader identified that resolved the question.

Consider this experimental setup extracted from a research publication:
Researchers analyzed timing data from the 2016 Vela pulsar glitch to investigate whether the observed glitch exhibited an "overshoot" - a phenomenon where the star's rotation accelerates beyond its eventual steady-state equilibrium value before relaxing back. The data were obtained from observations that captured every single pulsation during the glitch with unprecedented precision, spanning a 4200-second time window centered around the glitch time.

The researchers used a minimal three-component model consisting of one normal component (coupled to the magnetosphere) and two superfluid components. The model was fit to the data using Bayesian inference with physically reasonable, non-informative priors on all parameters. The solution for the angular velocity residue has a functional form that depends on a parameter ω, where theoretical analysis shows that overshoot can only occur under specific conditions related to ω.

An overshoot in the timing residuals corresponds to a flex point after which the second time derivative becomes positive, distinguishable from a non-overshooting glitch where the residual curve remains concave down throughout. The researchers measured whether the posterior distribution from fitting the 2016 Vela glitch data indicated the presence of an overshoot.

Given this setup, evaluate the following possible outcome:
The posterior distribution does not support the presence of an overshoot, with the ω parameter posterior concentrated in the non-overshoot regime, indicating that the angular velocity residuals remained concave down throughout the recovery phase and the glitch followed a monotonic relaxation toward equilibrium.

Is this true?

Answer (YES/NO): NO